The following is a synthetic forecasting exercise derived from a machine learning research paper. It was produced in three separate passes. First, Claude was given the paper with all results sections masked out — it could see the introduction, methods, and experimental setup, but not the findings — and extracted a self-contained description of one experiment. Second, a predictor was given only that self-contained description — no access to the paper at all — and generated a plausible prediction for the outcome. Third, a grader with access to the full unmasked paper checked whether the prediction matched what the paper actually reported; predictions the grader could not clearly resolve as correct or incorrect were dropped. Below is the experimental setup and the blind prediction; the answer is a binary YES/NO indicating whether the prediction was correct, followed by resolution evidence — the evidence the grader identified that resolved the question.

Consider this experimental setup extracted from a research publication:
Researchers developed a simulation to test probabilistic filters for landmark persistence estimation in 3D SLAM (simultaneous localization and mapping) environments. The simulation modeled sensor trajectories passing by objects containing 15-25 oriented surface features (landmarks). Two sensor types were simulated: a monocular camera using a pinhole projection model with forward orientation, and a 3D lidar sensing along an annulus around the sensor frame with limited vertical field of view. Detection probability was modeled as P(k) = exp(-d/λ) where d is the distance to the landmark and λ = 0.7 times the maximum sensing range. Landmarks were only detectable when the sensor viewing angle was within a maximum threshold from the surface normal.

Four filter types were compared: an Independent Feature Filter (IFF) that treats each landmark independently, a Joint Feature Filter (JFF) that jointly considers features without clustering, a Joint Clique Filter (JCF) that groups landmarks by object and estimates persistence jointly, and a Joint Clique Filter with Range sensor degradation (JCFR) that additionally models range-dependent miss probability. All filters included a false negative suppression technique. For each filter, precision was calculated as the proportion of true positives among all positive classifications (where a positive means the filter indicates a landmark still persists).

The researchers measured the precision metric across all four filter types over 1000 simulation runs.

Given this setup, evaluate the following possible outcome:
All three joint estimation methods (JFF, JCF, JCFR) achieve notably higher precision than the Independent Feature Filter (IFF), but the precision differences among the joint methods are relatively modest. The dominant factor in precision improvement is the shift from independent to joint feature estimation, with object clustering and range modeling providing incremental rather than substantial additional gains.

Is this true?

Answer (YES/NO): NO